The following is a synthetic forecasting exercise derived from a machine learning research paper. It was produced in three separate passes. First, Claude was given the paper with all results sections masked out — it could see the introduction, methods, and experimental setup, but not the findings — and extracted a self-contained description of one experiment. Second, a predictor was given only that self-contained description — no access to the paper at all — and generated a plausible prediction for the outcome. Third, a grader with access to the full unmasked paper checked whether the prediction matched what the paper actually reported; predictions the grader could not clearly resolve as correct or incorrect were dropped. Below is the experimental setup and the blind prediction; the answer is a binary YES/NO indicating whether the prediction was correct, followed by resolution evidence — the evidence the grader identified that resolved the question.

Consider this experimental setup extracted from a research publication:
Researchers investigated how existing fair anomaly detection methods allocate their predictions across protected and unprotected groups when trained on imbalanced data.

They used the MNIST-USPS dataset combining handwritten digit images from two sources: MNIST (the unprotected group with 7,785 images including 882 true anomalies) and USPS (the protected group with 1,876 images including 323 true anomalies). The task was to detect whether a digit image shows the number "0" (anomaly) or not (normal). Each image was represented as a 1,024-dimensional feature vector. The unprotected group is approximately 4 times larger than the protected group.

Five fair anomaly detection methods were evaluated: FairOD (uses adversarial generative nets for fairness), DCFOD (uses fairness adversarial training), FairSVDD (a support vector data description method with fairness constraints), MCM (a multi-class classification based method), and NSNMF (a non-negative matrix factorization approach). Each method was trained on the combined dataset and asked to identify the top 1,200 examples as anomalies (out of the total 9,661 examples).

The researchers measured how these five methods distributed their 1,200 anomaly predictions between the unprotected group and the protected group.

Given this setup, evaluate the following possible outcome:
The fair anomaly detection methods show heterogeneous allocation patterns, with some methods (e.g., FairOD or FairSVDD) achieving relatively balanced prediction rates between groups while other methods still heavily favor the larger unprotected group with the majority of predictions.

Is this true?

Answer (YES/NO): NO